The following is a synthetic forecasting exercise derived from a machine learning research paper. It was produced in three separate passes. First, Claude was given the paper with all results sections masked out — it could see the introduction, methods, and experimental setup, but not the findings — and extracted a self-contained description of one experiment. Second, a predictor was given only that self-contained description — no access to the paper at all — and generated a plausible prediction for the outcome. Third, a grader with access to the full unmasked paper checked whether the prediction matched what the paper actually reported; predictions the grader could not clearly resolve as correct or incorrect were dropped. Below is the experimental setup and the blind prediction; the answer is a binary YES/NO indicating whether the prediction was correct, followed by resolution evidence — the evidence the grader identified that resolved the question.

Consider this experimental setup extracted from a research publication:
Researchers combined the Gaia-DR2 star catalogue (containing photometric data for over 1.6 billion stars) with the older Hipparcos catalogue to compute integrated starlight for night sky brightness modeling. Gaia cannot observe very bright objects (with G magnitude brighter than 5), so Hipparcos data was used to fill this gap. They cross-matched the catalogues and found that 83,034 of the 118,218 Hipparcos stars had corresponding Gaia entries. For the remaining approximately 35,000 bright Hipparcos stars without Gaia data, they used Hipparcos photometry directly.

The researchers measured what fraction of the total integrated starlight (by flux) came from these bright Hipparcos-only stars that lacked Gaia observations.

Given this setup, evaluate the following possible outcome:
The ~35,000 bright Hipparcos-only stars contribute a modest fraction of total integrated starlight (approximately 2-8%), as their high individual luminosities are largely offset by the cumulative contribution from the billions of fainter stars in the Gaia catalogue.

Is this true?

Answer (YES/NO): NO